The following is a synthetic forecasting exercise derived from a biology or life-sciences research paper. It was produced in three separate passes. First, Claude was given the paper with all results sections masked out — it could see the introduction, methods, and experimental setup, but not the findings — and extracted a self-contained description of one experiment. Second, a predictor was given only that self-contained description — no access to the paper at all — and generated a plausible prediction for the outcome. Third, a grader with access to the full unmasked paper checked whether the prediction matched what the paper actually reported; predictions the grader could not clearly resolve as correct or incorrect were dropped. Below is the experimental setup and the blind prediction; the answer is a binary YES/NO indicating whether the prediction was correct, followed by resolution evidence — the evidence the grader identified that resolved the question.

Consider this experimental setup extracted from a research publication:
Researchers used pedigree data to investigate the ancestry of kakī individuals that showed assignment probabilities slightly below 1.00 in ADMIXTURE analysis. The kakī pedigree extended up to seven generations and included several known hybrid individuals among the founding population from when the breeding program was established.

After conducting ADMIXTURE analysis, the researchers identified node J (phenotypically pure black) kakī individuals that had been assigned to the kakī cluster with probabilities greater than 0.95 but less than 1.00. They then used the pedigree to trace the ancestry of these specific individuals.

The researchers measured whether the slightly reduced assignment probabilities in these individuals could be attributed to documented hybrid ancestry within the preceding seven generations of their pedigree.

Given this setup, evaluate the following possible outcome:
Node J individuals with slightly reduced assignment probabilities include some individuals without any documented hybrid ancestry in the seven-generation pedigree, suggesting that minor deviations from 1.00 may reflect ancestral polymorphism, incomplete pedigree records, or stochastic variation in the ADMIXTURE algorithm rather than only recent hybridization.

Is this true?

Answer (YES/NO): NO